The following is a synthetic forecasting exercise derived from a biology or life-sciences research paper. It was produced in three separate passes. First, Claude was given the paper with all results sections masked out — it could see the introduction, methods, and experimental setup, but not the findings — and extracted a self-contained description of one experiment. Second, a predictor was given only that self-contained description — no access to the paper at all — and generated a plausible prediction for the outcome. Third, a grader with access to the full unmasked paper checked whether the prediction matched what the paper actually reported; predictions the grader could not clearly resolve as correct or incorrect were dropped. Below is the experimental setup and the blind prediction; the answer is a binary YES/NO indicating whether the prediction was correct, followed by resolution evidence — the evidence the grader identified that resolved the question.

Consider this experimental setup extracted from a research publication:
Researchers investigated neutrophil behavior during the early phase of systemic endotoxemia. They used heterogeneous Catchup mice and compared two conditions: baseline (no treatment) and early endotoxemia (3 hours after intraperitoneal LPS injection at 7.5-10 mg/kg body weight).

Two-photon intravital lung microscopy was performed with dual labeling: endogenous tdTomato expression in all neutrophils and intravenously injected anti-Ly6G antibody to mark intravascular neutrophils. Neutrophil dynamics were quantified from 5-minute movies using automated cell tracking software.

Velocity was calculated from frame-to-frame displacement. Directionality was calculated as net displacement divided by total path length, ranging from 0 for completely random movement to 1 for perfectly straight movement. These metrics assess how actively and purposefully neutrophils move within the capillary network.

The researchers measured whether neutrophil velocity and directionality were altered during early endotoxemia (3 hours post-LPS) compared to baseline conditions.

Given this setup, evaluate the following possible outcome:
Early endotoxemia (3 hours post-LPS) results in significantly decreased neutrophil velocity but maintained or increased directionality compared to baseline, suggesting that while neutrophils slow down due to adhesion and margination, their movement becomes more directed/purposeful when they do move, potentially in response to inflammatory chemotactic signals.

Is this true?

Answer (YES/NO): YES